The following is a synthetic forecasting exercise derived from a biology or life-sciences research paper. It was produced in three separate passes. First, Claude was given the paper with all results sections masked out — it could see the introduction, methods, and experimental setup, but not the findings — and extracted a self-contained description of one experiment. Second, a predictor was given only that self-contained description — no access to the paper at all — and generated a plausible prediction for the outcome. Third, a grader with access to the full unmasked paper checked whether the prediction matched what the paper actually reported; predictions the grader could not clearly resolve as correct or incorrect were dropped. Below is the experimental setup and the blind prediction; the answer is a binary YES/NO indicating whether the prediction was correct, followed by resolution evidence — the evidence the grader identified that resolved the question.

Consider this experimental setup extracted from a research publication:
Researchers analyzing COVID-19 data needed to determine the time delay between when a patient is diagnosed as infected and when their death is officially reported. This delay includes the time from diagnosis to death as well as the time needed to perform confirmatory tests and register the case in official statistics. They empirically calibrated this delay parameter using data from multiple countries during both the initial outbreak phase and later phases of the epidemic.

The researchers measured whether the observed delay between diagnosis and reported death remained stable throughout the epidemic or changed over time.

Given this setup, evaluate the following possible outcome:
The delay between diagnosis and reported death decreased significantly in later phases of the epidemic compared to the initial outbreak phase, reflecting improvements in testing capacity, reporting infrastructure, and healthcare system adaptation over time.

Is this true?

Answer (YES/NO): YES